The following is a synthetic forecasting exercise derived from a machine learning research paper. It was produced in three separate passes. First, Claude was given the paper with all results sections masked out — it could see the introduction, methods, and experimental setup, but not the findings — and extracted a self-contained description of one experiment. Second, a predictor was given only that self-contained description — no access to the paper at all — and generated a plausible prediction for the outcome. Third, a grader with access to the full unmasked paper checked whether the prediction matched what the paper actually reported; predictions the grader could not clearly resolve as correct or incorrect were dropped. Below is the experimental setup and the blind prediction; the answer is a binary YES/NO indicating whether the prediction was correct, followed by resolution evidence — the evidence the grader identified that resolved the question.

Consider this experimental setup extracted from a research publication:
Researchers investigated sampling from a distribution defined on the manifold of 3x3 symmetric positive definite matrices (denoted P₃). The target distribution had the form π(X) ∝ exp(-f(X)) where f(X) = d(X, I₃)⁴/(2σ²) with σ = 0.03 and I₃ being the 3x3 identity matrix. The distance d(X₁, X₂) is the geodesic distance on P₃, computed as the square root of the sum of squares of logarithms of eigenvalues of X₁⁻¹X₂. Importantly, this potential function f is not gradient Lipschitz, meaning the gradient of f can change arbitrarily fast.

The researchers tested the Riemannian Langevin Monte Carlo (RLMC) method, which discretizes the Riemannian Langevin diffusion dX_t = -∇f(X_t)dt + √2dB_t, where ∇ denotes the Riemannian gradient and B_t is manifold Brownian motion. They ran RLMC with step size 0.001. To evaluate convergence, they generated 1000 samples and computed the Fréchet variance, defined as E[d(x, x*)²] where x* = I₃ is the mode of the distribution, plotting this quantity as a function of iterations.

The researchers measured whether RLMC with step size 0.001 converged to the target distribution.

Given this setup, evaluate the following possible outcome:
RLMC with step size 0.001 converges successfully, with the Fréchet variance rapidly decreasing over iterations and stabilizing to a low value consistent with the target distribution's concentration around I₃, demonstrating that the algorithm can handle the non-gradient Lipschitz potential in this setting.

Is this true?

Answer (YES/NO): NO